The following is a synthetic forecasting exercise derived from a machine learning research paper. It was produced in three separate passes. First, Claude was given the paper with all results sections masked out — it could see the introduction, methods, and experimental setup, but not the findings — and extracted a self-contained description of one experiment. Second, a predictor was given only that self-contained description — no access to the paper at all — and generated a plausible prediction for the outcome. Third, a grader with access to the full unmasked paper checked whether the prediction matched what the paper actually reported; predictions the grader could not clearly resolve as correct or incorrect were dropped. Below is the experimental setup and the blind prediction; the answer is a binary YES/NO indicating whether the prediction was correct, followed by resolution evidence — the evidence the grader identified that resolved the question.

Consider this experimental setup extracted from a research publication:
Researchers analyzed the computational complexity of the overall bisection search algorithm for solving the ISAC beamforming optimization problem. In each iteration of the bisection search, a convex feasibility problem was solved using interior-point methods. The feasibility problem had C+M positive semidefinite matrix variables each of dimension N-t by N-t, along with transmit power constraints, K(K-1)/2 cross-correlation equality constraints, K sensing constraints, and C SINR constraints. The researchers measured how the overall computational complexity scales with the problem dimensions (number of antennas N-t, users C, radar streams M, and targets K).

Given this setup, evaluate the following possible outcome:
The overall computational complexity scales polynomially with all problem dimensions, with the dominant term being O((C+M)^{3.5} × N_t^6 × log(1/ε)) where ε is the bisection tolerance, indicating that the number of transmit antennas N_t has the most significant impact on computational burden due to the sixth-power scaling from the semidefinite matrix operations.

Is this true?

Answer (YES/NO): NO